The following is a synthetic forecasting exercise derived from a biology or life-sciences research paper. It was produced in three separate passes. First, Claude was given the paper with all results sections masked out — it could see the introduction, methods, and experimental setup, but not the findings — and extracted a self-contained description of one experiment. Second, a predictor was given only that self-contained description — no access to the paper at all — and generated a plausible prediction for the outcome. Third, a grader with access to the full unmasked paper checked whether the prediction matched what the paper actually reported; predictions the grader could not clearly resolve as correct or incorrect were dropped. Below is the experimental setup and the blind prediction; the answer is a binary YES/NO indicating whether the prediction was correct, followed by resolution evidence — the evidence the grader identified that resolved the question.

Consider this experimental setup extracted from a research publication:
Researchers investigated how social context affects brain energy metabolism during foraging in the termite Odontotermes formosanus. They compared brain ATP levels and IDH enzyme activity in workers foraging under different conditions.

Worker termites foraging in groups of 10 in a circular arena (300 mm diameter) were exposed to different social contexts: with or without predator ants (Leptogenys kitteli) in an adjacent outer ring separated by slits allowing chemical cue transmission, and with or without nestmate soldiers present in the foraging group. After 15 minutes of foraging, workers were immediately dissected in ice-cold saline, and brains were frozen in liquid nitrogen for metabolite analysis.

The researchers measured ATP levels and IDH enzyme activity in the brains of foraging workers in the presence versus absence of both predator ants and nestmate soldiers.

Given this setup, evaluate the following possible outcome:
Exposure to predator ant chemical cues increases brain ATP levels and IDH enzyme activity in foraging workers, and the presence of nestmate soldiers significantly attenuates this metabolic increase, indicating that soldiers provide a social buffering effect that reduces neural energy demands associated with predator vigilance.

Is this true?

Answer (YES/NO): NO